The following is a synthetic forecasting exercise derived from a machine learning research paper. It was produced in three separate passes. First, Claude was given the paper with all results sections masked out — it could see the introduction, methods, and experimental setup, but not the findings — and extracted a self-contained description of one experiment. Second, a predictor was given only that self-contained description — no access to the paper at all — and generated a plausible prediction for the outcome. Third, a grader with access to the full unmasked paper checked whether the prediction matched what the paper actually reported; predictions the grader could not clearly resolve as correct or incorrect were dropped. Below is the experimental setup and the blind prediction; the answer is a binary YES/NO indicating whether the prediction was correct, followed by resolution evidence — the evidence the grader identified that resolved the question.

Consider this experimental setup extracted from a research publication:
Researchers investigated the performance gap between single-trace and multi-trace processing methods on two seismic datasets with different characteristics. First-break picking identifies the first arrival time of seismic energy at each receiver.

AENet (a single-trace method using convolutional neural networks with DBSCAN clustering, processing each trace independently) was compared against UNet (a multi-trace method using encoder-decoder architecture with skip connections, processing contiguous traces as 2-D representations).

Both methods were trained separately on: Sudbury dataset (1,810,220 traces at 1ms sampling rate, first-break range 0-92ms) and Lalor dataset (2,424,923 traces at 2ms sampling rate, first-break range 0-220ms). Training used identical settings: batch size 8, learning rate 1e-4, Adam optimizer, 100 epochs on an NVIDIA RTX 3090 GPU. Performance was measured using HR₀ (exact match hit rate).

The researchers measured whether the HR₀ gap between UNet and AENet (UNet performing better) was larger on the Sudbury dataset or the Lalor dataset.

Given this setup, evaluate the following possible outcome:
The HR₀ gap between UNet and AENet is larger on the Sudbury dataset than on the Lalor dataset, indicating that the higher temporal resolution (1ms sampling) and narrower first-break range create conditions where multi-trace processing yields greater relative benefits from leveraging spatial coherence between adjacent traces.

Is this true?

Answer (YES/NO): NO